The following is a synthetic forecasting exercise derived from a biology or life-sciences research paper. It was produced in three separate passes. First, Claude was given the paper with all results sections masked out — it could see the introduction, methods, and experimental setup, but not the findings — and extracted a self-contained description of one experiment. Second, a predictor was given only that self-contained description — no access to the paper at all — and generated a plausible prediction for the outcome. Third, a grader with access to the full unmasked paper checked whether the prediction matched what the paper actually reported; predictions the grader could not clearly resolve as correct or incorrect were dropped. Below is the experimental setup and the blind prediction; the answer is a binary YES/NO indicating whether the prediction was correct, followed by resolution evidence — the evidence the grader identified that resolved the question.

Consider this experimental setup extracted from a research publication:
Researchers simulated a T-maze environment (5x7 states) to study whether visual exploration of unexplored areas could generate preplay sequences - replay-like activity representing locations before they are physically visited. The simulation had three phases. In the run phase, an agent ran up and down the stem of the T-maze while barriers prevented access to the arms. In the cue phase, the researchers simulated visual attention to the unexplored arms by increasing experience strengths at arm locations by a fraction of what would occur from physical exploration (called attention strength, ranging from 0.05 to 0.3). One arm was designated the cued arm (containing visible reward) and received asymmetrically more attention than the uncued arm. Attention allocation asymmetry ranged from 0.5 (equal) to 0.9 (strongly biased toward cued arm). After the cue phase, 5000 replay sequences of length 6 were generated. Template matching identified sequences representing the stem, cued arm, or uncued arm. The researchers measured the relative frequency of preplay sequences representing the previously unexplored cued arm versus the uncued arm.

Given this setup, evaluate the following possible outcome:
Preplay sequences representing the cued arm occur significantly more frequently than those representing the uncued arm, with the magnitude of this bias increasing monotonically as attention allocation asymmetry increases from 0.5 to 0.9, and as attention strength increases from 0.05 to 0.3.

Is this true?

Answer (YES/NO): YES